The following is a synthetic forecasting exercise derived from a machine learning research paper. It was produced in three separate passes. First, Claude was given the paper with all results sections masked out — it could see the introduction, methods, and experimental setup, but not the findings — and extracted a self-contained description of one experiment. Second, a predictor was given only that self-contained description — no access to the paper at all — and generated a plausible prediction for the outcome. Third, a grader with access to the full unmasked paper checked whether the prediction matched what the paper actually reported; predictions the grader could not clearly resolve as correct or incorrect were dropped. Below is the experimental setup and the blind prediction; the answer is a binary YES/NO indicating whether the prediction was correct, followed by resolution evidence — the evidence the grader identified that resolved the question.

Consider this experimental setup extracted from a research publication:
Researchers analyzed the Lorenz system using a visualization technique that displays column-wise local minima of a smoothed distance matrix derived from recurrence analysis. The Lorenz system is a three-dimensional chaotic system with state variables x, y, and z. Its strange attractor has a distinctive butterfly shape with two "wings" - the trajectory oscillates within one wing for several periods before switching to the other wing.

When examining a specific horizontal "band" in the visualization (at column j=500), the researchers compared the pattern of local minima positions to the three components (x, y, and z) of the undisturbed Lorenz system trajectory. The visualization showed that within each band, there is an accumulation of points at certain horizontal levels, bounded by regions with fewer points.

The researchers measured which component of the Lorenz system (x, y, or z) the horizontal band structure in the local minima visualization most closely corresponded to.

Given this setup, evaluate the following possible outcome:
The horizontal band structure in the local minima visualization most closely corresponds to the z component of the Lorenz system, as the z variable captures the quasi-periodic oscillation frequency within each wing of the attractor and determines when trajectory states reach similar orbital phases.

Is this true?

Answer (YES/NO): YES